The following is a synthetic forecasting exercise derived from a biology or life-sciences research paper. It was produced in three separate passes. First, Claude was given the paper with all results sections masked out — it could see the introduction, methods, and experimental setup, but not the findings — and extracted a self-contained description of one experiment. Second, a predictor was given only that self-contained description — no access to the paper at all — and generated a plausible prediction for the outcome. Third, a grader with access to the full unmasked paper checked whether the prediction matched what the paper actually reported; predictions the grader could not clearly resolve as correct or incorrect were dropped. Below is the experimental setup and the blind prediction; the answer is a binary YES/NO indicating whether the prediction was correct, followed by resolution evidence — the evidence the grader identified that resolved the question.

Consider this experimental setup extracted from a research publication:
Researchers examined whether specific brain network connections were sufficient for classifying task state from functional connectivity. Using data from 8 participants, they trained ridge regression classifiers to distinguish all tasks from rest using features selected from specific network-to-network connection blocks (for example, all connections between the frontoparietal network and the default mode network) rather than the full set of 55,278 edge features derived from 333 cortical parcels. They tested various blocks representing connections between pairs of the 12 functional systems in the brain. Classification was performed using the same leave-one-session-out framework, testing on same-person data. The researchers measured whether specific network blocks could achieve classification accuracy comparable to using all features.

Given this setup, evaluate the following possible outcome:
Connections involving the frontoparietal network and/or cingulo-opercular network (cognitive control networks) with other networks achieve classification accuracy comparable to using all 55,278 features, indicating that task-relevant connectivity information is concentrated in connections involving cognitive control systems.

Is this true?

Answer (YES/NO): NO